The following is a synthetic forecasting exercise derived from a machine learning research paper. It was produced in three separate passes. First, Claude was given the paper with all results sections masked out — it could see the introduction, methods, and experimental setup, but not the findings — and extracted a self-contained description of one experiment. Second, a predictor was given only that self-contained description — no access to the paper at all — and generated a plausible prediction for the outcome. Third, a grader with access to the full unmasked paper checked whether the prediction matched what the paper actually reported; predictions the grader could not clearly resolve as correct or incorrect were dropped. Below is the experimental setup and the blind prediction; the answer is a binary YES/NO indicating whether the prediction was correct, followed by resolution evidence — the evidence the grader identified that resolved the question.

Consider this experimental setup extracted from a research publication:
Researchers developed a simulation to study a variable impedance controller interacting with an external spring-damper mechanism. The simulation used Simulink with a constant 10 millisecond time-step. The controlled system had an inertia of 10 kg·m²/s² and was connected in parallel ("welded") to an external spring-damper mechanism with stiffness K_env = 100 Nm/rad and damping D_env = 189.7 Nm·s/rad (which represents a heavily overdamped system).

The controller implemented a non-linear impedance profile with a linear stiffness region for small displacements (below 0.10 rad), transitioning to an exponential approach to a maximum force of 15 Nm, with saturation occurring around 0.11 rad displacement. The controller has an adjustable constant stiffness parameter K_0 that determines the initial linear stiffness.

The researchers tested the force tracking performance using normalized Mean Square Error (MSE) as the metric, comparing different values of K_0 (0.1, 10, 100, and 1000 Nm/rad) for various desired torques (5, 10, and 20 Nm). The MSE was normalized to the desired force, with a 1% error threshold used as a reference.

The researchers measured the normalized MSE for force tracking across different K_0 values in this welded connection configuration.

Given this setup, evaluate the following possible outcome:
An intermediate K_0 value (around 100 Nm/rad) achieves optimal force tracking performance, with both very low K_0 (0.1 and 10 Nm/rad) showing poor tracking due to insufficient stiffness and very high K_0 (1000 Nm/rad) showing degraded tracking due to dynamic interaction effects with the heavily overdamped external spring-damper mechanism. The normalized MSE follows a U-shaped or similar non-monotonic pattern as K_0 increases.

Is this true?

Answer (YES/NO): NO